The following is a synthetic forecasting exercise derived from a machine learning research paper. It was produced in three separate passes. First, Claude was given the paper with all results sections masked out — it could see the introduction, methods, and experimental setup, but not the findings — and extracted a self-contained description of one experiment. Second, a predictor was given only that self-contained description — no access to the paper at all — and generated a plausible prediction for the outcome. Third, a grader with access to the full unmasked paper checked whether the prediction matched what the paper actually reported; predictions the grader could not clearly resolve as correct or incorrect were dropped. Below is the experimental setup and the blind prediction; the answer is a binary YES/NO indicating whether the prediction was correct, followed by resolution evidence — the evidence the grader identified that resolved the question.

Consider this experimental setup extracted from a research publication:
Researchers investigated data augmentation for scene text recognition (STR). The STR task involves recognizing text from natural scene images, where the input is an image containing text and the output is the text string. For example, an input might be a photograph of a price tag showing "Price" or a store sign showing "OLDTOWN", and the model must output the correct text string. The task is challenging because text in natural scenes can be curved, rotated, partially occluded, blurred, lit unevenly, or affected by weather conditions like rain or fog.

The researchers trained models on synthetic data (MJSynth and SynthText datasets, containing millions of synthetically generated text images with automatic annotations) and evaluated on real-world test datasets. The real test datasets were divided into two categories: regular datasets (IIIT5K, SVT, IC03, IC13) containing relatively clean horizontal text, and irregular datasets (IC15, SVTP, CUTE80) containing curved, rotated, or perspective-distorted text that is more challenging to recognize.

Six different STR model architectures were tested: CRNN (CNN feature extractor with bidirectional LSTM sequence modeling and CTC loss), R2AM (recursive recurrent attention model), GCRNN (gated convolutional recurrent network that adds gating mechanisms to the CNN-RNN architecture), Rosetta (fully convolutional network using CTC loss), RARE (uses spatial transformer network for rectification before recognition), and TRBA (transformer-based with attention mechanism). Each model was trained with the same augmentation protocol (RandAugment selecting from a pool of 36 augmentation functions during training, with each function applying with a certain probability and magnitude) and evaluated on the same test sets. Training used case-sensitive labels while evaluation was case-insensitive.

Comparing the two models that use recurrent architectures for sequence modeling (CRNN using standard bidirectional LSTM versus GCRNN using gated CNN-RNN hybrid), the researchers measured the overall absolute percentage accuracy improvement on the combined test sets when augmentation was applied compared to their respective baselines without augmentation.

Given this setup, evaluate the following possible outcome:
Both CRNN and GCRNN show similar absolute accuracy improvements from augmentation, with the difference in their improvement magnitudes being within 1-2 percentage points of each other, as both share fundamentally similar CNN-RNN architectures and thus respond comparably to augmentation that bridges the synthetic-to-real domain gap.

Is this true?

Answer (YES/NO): YES